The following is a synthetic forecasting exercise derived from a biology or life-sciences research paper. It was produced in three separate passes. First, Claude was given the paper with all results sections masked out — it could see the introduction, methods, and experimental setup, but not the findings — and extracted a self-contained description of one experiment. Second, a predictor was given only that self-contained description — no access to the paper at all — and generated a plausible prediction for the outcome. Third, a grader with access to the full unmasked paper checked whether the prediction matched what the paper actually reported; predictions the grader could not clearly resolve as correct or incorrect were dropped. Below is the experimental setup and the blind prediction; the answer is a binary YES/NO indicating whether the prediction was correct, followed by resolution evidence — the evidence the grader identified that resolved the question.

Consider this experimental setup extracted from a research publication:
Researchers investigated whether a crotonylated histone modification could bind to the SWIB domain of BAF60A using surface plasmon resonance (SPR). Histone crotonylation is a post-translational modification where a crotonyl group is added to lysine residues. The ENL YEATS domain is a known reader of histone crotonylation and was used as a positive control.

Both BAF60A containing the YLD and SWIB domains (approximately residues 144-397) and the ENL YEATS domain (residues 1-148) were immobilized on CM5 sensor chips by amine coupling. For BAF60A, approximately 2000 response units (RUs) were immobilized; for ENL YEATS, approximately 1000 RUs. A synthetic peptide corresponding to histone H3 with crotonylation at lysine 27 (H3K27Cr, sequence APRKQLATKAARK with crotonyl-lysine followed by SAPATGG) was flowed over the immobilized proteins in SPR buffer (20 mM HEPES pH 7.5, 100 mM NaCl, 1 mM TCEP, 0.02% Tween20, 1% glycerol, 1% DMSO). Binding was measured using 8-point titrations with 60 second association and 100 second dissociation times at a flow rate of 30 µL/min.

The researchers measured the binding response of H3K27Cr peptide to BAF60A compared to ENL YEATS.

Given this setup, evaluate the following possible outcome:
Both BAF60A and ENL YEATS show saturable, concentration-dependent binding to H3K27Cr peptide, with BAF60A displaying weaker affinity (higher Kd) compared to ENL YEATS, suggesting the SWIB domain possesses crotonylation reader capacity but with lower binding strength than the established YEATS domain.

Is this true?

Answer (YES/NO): NO